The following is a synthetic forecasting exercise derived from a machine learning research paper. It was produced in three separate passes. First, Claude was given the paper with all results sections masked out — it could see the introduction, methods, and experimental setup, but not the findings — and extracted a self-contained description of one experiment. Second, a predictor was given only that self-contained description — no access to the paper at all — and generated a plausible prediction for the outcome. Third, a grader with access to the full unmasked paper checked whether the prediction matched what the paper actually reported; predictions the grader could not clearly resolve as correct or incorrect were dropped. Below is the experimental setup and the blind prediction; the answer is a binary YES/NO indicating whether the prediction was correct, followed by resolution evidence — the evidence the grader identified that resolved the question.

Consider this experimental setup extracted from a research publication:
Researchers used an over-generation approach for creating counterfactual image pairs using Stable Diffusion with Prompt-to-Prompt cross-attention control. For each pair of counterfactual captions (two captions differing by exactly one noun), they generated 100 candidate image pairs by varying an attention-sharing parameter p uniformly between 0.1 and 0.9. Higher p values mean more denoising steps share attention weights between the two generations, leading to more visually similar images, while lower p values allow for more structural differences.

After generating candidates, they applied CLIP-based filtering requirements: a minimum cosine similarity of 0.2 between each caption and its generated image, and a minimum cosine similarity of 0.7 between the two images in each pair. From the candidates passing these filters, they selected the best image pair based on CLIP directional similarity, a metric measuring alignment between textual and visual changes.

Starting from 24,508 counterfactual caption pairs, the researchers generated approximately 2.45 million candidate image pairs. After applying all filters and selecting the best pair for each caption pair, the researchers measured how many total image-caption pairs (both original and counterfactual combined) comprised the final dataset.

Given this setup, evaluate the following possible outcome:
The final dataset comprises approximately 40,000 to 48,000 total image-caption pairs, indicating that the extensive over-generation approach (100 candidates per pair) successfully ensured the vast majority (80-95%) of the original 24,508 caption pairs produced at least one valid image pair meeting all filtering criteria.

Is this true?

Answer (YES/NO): NO